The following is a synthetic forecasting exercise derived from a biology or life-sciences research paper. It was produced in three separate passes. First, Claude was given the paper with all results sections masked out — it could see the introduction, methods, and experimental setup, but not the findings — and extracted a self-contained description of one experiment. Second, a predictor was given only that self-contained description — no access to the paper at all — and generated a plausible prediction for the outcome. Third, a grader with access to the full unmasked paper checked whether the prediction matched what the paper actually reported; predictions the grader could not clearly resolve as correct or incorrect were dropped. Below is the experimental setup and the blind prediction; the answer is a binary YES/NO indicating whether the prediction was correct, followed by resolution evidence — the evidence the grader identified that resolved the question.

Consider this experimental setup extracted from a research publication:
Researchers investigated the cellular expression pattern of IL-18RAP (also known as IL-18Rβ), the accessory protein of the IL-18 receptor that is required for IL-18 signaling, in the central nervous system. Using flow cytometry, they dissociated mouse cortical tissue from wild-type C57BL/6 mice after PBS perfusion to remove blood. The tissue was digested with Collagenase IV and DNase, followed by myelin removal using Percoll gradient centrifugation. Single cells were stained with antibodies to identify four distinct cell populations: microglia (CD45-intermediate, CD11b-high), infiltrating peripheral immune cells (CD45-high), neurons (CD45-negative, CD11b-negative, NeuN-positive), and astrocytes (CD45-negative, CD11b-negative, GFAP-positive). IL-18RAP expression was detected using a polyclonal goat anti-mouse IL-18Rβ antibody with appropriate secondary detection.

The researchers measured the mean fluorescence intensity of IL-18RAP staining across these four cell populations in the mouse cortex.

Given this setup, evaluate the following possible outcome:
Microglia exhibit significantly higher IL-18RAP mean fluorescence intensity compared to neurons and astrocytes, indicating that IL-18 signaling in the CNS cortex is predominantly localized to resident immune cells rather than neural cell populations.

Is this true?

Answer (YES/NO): YES